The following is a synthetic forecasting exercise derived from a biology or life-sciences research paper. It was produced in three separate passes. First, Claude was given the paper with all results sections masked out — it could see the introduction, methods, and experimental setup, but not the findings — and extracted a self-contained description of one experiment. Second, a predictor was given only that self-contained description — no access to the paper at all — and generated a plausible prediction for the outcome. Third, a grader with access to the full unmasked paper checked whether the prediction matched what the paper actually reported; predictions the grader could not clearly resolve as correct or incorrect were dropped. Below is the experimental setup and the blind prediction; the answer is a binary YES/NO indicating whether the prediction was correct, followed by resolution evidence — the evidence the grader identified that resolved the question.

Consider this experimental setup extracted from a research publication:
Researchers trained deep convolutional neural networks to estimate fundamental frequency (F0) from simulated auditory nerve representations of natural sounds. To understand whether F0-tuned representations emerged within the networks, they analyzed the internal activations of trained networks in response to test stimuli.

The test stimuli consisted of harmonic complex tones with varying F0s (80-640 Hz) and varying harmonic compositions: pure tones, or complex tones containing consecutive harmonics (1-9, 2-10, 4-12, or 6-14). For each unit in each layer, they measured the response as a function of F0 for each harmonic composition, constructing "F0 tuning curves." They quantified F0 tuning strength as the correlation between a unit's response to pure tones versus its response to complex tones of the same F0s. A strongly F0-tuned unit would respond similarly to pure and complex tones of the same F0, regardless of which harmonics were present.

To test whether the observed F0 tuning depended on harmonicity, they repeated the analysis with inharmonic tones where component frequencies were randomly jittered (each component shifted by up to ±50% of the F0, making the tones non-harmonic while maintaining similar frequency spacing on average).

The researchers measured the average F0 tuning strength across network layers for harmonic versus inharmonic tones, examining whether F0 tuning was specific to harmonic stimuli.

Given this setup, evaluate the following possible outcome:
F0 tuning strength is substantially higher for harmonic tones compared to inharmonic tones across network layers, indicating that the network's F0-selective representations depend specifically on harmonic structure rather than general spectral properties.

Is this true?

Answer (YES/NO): YES